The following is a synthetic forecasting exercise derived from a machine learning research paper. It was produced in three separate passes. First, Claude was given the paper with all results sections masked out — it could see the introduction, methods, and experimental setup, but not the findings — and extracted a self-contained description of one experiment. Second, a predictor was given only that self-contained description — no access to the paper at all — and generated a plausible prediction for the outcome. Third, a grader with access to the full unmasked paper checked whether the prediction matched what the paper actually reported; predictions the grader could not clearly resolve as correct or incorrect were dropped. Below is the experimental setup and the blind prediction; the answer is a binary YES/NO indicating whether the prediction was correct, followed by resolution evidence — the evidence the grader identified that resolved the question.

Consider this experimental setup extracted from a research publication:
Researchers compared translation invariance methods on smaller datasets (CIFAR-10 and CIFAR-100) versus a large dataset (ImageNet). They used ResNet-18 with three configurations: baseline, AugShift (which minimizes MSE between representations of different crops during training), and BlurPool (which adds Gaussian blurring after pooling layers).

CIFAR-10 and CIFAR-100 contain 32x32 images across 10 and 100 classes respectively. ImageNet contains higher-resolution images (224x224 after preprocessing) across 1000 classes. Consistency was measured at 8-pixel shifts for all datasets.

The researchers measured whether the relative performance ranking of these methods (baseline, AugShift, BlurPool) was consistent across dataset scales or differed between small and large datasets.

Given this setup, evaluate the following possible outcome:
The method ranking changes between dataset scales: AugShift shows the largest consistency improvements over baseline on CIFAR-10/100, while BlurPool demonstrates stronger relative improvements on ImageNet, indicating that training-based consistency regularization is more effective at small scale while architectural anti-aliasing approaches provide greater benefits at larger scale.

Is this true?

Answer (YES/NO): YES